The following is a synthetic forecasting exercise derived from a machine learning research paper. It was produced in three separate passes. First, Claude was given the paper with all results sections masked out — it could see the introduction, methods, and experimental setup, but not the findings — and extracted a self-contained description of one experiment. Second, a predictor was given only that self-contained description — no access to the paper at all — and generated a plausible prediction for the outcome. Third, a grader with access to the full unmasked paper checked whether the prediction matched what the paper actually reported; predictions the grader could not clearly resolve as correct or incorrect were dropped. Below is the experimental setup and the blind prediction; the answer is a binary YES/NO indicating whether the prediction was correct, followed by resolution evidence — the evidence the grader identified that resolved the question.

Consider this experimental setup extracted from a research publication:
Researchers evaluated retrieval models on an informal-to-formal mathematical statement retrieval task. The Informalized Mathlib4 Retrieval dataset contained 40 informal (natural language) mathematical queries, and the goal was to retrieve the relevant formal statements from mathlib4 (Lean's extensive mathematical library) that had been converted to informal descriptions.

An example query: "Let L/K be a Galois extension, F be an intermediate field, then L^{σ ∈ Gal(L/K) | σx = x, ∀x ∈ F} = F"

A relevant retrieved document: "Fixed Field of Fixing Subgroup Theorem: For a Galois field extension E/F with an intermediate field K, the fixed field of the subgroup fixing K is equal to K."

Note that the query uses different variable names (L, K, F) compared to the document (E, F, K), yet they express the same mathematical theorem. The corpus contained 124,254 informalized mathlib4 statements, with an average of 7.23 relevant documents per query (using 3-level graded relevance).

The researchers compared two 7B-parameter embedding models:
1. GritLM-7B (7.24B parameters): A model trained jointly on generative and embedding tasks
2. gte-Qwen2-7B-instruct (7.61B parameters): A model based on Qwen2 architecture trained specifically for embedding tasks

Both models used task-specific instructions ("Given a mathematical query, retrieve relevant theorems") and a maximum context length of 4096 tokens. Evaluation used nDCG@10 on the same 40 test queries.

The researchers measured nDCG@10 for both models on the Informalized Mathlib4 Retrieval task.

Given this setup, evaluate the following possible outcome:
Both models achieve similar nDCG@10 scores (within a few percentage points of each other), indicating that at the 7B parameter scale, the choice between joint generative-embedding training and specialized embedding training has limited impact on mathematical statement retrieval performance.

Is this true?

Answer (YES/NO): NO